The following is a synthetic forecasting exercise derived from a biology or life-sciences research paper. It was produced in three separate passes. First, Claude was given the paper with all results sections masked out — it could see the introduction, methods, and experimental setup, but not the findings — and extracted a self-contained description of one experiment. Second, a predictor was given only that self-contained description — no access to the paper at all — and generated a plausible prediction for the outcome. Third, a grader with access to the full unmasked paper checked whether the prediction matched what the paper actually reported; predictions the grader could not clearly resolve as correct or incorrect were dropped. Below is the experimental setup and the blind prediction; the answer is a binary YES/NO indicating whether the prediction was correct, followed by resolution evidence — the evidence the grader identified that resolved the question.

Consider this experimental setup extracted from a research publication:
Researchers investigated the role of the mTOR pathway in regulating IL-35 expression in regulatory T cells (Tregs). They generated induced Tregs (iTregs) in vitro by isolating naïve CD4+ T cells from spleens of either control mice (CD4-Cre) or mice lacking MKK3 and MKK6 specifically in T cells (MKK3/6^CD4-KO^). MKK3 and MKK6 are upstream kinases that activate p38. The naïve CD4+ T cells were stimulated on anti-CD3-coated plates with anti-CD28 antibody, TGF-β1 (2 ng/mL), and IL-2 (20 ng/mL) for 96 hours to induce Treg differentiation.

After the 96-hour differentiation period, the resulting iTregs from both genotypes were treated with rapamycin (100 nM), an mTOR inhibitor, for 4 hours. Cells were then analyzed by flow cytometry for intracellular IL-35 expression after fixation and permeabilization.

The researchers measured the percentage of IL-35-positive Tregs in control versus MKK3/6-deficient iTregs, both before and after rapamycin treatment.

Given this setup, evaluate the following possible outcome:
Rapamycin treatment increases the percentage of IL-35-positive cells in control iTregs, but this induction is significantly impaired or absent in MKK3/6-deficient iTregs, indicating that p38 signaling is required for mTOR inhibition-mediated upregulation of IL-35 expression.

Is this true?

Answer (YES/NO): NO